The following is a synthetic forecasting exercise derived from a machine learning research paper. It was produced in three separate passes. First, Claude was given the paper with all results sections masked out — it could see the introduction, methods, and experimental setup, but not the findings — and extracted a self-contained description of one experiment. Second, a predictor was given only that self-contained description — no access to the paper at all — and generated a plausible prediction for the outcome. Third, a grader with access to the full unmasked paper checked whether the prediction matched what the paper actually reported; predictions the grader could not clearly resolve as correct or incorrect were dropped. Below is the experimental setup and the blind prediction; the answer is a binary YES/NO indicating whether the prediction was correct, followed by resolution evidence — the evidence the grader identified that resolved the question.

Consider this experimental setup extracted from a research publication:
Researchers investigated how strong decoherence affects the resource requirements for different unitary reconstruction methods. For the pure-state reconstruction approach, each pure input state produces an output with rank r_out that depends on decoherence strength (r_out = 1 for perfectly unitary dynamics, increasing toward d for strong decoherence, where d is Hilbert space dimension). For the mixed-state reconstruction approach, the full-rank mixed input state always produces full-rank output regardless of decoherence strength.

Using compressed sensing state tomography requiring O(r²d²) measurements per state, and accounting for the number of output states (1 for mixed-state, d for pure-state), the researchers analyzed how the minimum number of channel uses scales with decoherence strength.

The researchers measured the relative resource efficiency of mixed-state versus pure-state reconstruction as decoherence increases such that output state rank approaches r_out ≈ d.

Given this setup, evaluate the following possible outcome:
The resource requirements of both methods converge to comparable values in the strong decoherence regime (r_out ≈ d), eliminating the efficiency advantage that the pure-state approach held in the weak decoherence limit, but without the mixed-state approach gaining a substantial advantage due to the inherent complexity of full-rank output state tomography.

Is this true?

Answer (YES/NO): NO